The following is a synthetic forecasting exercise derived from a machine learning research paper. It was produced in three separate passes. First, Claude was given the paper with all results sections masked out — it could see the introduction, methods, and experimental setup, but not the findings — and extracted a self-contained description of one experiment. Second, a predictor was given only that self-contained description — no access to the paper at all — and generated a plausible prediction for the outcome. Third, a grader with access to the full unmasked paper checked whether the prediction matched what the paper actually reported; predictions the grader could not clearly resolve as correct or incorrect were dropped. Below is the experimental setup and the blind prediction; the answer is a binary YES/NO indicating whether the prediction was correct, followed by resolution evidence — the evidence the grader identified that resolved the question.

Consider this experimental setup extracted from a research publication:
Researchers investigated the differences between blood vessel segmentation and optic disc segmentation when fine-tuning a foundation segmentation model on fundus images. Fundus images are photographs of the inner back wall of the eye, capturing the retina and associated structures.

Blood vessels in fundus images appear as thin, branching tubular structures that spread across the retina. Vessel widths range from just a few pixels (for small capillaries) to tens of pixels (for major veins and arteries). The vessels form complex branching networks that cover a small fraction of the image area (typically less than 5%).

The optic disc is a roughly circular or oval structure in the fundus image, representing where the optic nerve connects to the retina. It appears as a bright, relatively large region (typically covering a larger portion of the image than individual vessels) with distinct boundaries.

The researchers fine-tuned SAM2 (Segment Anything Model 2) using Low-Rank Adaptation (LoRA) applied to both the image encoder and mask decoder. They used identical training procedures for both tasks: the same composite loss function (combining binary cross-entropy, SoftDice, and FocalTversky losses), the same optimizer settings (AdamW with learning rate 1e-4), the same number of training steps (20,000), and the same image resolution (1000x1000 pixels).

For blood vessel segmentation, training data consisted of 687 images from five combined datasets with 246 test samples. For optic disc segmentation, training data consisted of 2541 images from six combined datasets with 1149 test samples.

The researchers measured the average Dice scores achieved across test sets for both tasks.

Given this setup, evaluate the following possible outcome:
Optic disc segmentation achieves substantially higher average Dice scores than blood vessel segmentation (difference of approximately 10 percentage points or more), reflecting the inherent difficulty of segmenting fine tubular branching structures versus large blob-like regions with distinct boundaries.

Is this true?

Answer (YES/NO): YES